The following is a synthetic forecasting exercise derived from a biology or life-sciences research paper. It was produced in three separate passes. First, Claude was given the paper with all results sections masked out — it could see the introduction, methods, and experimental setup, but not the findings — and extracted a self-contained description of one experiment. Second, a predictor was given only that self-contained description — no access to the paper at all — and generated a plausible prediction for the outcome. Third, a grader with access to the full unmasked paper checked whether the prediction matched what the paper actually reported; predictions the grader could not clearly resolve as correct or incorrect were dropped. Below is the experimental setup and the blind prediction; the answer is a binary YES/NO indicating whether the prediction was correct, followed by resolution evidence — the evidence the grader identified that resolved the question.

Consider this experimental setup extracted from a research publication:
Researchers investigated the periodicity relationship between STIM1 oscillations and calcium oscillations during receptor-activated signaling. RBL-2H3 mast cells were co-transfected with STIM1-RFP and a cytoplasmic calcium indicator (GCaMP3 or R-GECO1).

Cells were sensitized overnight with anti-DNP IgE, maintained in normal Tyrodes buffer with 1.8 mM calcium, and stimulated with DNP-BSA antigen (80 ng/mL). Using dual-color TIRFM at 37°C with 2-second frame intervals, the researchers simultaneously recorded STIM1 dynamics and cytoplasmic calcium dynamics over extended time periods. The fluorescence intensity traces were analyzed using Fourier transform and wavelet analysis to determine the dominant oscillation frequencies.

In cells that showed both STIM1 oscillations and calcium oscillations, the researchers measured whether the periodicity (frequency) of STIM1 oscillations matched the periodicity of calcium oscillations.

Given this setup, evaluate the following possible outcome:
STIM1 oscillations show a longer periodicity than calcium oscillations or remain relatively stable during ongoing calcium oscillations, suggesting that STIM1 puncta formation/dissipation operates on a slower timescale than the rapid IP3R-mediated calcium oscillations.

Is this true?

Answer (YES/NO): NO